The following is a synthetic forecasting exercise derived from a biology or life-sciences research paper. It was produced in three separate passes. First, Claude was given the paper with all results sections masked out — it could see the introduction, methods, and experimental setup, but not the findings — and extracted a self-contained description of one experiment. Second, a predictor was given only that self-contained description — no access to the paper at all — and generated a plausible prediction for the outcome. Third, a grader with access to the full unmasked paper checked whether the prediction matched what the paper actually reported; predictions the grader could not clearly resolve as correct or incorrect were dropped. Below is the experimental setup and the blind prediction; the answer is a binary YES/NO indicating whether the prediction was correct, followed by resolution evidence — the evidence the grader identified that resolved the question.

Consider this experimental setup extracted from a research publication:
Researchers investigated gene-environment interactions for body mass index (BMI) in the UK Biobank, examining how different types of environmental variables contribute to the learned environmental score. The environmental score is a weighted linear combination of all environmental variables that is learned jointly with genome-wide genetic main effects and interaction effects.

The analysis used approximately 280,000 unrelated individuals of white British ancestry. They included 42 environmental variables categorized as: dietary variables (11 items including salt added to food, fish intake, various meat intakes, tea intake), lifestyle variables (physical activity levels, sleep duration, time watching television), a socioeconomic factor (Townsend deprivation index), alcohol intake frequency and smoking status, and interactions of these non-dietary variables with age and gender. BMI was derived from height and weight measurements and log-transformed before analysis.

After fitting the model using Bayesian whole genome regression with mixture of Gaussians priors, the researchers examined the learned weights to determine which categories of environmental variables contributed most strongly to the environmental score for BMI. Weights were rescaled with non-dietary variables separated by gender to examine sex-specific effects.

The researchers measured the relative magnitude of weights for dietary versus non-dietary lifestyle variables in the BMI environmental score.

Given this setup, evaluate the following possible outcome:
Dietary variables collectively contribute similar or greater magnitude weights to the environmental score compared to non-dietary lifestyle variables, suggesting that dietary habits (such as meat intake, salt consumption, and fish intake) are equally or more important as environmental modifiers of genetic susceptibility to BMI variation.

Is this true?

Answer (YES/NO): NO